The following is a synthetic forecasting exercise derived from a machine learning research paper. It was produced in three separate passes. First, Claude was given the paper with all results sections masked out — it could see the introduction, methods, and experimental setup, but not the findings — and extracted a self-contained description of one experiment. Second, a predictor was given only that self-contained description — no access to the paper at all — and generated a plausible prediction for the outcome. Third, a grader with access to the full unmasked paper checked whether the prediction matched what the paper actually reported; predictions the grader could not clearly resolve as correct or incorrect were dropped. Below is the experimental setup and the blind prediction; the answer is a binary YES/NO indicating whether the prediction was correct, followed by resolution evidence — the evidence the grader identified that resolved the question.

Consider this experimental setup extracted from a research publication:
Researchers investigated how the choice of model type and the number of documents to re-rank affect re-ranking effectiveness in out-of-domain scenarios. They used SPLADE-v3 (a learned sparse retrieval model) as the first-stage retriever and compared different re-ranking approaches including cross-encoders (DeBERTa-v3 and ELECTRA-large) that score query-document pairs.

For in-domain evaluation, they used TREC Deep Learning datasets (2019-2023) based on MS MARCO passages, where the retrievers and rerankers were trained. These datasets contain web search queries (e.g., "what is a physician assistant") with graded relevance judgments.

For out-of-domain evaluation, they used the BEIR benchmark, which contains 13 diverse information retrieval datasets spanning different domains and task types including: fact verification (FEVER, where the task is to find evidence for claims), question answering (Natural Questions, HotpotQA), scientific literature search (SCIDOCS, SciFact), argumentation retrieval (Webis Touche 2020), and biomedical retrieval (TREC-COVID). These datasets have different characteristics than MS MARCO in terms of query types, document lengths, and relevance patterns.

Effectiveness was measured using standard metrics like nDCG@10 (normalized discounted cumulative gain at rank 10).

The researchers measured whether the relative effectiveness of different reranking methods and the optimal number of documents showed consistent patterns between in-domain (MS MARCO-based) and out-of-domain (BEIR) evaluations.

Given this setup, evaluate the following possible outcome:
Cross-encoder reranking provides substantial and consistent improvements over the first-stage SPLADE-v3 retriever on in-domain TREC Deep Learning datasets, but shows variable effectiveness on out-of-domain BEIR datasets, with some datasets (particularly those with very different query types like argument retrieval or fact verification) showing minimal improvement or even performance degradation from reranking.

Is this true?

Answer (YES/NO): NO